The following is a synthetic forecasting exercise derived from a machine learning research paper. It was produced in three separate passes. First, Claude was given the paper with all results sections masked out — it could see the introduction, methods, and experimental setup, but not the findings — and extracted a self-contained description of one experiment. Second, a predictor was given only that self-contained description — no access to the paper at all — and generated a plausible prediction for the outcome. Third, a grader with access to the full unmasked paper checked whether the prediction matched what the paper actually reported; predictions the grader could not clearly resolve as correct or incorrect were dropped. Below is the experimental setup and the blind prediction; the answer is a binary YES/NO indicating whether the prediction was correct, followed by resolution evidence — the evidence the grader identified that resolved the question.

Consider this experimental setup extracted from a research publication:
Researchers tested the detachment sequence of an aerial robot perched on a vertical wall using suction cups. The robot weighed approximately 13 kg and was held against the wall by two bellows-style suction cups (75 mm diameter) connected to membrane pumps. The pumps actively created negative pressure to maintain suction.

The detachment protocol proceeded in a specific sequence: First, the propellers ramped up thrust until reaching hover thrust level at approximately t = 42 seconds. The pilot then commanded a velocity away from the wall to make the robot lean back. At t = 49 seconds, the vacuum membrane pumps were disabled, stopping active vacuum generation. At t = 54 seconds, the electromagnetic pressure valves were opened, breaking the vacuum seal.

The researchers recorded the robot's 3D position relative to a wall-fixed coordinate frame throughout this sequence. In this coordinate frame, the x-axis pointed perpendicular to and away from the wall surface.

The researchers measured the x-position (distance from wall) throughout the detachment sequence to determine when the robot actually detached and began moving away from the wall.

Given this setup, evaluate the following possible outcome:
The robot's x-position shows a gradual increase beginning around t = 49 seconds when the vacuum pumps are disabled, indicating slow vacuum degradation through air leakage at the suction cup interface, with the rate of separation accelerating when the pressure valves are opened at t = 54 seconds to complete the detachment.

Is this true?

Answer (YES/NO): NO